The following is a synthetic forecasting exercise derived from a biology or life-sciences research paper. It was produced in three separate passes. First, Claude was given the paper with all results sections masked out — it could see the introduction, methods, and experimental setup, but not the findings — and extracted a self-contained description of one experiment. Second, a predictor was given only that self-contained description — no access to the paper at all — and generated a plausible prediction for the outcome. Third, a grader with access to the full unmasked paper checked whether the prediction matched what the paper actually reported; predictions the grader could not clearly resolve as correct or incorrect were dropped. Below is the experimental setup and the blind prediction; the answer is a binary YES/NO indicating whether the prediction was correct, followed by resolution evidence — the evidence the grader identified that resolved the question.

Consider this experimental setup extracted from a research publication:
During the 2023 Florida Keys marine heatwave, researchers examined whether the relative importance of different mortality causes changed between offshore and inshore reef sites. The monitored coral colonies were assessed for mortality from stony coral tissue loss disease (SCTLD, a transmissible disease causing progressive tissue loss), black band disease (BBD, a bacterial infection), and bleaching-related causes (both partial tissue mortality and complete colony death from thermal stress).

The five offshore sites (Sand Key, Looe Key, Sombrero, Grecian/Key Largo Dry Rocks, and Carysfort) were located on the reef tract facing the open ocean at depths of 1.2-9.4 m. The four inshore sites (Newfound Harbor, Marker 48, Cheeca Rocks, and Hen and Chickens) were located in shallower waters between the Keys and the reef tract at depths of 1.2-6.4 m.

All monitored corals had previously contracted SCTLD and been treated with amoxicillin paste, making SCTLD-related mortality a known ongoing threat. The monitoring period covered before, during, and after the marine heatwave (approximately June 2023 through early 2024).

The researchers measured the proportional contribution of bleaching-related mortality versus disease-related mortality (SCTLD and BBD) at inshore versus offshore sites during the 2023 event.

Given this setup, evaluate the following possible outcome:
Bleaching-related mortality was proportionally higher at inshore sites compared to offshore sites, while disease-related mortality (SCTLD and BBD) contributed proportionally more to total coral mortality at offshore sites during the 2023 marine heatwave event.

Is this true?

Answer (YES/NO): NO